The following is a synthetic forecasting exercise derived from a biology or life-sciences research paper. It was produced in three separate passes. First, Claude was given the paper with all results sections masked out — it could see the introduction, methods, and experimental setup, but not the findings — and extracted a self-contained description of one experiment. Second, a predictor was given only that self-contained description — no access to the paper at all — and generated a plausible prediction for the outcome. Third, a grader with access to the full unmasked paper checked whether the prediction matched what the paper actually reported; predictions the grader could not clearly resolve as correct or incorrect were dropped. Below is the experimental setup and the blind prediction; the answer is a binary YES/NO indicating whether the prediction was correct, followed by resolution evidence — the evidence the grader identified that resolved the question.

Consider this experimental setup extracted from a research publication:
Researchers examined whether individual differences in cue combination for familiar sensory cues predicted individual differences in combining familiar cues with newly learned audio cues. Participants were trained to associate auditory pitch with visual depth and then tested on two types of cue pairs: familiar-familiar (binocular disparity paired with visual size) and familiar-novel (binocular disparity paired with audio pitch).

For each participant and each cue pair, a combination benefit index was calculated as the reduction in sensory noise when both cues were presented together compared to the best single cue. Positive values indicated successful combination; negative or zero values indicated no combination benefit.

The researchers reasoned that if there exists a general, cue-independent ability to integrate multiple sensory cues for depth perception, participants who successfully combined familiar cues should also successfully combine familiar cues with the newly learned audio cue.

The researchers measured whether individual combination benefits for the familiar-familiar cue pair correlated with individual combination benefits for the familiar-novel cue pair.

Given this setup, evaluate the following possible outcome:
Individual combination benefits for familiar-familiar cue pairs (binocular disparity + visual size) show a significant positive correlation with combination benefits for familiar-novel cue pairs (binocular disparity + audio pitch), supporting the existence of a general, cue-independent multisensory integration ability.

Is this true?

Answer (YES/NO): NO